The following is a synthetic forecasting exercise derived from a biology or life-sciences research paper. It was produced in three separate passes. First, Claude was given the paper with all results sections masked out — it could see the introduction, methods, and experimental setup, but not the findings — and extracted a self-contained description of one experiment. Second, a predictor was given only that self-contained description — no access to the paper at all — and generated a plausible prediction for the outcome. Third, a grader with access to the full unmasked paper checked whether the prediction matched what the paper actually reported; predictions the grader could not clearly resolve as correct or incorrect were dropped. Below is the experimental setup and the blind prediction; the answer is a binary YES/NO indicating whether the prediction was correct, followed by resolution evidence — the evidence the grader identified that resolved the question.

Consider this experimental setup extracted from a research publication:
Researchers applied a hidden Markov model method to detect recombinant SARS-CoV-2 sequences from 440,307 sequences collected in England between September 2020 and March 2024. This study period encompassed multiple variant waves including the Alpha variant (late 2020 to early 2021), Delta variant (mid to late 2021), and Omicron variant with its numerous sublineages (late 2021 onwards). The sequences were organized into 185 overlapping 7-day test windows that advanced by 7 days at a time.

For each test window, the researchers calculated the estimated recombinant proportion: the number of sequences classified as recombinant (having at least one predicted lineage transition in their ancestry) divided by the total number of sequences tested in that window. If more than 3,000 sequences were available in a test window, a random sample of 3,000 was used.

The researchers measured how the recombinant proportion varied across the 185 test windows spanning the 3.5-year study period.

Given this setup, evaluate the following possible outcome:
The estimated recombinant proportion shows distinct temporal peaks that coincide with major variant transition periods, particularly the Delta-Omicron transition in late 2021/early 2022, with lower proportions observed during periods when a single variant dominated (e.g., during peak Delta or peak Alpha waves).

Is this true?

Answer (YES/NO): NO